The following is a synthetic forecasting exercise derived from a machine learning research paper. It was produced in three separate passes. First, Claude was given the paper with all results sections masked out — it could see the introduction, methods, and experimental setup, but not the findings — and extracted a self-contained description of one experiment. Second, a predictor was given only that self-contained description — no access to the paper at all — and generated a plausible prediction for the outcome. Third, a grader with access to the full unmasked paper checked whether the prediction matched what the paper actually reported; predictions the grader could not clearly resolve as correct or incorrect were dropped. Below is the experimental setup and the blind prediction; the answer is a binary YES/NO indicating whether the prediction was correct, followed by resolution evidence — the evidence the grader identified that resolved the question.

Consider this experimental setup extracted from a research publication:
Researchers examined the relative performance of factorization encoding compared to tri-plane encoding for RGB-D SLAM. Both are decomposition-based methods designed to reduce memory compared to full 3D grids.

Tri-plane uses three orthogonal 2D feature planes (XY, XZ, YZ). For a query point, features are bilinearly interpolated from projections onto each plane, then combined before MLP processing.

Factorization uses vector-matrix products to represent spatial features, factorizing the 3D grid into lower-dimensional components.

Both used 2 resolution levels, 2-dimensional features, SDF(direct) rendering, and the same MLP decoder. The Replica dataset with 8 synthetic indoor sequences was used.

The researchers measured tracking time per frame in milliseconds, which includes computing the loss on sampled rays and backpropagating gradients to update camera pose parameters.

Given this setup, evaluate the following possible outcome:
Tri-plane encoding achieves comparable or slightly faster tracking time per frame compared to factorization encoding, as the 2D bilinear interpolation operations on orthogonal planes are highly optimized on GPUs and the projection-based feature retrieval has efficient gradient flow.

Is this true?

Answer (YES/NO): YES